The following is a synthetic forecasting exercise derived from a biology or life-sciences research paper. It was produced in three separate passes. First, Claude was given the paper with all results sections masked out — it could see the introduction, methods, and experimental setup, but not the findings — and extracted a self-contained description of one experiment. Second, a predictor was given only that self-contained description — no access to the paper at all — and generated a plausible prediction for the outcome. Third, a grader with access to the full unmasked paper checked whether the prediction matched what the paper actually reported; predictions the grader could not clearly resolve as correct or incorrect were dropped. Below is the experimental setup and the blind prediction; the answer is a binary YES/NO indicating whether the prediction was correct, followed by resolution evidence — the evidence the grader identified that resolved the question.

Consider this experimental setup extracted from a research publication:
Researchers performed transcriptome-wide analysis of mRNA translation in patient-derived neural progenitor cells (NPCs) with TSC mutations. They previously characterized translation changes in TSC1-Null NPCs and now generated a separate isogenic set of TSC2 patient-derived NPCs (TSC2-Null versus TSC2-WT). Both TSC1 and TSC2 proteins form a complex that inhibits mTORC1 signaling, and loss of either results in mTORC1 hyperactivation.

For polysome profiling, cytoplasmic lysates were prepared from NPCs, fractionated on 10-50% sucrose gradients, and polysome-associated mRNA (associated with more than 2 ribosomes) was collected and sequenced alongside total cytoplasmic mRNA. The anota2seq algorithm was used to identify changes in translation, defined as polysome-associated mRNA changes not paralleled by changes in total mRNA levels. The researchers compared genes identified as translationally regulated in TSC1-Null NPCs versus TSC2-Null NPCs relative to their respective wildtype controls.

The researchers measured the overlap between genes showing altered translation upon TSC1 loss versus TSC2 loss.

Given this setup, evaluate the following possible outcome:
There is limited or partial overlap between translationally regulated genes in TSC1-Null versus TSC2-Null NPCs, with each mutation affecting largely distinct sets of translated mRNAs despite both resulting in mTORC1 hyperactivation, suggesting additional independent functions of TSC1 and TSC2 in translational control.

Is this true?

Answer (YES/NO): NO